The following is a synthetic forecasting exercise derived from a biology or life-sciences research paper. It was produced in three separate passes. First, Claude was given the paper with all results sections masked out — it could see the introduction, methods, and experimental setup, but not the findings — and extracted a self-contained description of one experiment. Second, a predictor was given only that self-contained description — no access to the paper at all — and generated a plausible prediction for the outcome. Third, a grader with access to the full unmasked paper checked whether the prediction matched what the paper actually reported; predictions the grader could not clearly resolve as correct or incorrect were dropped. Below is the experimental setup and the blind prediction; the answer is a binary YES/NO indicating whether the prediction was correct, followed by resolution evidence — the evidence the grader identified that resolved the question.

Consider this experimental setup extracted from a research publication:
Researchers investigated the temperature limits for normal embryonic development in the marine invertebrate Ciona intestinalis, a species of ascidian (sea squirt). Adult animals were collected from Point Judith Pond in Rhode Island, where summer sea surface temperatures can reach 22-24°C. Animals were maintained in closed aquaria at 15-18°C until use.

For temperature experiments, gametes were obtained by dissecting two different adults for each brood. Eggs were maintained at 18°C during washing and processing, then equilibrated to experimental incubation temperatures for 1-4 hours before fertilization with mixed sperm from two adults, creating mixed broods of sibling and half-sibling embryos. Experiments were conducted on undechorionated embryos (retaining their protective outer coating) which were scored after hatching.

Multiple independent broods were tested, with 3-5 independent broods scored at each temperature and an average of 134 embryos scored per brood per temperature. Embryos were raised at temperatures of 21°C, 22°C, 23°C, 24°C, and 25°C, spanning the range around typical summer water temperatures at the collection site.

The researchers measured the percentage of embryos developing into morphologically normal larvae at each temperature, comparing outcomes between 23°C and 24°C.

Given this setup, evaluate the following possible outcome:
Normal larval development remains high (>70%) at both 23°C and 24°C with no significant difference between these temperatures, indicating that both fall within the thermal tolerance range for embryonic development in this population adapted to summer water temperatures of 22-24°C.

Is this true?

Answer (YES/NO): NO